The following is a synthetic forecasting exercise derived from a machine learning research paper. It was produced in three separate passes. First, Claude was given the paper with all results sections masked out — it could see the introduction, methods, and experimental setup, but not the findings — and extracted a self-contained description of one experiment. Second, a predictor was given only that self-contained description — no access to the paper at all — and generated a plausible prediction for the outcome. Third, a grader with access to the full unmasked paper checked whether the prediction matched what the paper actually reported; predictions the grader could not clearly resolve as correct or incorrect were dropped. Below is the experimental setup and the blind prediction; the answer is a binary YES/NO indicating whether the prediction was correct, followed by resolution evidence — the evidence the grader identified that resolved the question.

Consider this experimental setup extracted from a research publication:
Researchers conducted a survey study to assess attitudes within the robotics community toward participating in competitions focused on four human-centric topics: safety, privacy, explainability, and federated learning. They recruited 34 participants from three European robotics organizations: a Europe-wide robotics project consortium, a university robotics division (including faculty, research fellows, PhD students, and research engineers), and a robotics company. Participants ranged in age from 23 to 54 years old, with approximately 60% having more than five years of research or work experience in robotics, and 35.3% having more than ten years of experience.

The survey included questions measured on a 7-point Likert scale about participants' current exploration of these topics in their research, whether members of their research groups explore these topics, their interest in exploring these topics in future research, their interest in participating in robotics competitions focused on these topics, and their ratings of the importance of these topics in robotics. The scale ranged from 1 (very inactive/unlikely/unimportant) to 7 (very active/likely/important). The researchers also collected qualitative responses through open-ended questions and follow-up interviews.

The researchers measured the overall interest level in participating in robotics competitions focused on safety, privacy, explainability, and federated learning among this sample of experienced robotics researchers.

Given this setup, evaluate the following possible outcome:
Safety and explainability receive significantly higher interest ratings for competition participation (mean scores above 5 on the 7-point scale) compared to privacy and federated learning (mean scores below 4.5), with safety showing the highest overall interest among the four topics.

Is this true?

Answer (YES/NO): NO